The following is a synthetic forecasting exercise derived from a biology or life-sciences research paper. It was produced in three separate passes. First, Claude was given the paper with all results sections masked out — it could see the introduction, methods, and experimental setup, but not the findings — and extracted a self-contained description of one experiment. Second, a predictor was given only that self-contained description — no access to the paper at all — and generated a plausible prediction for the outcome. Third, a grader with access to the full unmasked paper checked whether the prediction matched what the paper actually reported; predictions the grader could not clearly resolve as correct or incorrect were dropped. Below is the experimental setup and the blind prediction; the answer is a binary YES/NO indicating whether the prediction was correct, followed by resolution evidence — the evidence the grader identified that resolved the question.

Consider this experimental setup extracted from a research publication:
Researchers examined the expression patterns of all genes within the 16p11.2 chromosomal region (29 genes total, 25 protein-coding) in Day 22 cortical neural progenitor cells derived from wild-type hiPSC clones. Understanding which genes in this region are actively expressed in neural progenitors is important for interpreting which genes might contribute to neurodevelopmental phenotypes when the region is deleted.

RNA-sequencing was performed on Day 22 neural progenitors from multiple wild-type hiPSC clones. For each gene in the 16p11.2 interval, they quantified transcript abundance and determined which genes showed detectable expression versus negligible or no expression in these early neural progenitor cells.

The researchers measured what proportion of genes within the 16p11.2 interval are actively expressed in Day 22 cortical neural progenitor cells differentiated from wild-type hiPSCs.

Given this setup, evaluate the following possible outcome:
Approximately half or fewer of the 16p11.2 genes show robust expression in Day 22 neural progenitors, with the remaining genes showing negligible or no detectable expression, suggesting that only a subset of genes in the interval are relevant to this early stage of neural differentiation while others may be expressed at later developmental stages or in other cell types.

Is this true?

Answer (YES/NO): NO